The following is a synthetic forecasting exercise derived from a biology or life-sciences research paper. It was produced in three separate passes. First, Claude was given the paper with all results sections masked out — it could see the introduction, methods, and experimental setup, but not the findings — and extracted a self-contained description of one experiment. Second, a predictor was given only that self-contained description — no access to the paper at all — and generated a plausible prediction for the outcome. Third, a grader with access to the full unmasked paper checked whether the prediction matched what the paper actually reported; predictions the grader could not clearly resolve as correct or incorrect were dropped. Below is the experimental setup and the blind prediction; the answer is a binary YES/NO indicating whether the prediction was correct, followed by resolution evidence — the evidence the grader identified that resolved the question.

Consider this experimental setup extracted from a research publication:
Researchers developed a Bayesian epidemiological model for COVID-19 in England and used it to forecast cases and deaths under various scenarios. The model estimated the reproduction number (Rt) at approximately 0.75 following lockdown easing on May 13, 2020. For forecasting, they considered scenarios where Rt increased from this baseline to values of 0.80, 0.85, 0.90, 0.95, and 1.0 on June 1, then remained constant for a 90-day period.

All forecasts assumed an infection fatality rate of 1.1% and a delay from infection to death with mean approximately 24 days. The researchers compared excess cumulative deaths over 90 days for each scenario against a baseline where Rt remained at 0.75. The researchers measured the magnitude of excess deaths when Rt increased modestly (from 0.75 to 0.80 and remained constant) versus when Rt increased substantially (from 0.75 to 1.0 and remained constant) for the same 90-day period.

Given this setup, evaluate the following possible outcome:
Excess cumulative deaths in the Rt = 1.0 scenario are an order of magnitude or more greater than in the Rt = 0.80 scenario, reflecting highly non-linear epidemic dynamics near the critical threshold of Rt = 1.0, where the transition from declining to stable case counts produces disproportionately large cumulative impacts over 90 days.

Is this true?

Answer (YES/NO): YES